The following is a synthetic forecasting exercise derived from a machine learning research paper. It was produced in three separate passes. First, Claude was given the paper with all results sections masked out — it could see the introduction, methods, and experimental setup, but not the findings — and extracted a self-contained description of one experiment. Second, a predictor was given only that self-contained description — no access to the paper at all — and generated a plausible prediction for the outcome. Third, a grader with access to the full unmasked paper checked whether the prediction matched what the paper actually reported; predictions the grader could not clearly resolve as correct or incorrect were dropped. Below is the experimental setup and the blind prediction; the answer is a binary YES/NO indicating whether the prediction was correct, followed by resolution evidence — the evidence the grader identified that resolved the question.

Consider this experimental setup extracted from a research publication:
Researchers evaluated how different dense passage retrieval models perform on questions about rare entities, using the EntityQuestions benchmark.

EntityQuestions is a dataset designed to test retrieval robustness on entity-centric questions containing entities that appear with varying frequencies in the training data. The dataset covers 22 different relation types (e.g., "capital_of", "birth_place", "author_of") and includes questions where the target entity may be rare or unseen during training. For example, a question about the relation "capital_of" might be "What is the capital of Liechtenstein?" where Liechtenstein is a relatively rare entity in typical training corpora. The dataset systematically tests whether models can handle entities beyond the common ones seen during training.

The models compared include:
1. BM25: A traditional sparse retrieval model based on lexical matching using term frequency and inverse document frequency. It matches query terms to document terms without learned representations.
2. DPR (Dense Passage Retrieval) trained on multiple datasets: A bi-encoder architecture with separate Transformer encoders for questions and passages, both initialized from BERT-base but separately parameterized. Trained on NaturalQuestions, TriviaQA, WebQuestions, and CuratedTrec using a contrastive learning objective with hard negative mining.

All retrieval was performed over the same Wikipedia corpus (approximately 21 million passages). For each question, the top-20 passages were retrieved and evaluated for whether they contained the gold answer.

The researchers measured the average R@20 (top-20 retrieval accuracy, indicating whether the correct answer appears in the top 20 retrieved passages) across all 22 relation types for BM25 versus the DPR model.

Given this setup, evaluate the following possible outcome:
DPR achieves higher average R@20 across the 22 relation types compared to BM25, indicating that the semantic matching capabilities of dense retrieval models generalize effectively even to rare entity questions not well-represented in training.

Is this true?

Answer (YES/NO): NO